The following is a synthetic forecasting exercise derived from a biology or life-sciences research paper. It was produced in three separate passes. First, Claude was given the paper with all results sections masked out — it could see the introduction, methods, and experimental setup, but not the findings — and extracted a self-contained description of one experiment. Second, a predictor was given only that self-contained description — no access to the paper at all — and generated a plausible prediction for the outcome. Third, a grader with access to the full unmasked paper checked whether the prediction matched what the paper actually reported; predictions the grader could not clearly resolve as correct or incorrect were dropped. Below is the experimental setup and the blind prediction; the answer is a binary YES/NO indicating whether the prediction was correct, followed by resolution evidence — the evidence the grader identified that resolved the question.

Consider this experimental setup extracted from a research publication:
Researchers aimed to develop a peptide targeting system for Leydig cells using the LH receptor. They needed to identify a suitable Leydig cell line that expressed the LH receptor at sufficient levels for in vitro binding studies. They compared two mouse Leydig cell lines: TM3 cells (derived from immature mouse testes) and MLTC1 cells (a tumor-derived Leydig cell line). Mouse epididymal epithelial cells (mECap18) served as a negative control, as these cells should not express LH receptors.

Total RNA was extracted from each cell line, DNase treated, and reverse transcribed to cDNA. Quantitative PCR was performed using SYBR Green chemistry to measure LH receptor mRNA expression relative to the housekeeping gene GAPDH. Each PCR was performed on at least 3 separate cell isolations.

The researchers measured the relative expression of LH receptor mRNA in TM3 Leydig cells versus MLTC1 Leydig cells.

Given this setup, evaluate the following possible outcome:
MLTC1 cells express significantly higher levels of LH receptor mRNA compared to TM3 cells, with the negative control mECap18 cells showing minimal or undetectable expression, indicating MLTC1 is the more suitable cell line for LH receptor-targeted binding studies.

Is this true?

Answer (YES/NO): NO